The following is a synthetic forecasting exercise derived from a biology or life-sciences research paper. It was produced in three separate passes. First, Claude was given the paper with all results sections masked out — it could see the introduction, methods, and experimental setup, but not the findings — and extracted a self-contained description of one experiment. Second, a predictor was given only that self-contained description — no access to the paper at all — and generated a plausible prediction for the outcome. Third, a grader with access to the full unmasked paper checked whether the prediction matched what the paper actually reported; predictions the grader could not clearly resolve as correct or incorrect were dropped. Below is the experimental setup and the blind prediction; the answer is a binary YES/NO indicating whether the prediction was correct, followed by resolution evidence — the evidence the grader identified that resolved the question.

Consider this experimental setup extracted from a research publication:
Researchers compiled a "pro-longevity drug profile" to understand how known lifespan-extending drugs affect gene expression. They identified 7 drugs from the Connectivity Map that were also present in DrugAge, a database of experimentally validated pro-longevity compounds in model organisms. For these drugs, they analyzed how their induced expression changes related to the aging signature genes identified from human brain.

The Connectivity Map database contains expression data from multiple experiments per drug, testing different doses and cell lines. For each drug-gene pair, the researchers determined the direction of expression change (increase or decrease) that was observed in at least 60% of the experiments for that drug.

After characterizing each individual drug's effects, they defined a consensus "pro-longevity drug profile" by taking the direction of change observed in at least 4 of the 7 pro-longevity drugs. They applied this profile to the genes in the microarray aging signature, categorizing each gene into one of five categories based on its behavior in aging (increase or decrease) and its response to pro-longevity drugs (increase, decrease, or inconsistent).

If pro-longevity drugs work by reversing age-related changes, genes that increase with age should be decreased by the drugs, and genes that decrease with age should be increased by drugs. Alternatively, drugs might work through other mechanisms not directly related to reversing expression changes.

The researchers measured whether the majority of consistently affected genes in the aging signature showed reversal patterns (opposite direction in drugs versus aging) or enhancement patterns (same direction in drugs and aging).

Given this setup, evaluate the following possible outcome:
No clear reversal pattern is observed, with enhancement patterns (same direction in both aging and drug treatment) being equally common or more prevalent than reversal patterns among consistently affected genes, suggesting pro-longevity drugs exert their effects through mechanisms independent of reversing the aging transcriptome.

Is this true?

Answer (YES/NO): NO